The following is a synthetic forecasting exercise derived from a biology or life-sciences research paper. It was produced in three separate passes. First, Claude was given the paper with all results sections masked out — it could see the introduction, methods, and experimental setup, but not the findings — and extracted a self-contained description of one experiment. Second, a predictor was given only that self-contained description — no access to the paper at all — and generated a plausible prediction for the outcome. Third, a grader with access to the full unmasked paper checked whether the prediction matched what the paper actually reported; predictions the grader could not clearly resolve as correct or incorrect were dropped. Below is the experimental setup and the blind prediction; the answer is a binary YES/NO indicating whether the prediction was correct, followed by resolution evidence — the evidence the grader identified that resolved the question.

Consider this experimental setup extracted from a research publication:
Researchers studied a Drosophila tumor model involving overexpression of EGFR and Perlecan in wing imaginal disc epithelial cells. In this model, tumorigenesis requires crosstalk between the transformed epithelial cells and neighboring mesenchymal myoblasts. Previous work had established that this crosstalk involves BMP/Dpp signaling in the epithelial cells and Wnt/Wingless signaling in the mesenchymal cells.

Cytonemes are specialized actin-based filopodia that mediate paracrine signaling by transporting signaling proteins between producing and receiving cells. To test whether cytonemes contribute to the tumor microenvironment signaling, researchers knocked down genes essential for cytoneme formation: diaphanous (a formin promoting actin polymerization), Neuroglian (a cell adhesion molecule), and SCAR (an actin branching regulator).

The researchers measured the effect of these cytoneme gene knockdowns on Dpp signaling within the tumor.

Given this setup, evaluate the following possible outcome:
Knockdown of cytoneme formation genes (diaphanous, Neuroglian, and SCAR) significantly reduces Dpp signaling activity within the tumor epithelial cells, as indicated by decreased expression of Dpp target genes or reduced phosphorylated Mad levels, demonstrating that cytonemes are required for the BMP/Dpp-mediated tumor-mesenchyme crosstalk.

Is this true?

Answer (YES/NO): NO